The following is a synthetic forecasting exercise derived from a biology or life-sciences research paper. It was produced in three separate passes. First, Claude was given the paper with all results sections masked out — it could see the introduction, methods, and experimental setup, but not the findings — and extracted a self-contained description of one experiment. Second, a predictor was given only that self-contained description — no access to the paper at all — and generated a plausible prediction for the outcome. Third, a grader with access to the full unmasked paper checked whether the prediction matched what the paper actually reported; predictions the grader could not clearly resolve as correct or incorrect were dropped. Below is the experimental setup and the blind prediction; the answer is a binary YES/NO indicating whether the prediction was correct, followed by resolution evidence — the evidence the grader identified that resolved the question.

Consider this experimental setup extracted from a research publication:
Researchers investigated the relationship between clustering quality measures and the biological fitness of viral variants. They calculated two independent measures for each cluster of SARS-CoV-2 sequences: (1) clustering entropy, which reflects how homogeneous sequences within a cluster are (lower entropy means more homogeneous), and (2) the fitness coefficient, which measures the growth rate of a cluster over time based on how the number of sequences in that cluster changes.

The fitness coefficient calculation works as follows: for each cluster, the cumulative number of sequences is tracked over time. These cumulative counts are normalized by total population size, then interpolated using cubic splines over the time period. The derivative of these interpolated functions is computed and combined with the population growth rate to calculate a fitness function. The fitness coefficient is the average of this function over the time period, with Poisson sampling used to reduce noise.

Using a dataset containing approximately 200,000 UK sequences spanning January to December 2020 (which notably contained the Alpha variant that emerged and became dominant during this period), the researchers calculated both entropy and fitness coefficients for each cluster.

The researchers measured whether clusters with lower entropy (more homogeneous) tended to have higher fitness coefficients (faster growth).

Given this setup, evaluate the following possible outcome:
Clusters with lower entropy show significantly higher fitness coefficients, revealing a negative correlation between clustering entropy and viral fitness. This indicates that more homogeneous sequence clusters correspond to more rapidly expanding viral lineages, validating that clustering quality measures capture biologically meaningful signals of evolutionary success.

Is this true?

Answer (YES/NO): NO